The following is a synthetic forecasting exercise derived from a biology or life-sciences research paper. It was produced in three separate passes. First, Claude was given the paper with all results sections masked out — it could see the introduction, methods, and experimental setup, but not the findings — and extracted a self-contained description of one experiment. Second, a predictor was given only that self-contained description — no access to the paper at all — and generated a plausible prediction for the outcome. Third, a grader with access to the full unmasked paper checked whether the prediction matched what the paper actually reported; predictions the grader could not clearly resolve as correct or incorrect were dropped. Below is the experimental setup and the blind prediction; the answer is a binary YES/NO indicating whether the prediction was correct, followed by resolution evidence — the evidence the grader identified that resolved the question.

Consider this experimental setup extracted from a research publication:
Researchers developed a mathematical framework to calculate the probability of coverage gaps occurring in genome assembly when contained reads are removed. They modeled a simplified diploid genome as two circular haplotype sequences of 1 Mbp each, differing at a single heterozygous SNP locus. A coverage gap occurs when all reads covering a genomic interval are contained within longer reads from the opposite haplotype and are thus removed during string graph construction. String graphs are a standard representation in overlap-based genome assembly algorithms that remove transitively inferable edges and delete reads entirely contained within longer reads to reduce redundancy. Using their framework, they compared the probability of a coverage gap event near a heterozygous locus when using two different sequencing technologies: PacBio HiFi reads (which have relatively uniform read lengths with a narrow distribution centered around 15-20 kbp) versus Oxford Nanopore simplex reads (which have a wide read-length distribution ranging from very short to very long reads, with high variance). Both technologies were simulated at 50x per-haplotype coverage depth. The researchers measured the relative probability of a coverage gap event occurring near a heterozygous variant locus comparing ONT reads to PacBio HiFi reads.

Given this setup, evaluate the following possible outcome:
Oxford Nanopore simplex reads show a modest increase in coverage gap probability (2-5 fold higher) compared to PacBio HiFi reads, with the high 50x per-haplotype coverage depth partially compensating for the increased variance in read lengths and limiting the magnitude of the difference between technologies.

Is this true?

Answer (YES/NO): NO